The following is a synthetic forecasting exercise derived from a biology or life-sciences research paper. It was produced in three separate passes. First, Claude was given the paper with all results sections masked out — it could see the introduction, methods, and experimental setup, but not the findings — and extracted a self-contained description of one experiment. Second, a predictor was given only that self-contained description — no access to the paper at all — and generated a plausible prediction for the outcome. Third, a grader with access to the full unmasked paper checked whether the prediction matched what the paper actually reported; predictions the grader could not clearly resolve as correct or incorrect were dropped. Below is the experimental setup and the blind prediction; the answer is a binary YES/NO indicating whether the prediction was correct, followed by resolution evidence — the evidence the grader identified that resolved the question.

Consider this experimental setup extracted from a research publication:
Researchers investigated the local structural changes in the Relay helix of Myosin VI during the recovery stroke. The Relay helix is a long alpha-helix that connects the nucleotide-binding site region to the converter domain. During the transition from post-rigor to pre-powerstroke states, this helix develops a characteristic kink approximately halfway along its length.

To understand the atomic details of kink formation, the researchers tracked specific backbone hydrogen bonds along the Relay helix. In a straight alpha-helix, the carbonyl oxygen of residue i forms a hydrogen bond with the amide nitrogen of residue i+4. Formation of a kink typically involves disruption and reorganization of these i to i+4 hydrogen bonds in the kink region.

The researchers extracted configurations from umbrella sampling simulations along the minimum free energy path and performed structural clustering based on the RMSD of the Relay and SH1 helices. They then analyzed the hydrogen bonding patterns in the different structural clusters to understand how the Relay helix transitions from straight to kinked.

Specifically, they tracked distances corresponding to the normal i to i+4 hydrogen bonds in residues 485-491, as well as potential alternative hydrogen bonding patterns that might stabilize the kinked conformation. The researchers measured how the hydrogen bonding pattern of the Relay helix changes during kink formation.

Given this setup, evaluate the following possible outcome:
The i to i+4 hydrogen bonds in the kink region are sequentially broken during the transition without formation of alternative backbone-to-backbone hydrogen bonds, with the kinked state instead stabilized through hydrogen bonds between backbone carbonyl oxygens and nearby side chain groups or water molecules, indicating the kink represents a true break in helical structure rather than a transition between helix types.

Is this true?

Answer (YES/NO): NO